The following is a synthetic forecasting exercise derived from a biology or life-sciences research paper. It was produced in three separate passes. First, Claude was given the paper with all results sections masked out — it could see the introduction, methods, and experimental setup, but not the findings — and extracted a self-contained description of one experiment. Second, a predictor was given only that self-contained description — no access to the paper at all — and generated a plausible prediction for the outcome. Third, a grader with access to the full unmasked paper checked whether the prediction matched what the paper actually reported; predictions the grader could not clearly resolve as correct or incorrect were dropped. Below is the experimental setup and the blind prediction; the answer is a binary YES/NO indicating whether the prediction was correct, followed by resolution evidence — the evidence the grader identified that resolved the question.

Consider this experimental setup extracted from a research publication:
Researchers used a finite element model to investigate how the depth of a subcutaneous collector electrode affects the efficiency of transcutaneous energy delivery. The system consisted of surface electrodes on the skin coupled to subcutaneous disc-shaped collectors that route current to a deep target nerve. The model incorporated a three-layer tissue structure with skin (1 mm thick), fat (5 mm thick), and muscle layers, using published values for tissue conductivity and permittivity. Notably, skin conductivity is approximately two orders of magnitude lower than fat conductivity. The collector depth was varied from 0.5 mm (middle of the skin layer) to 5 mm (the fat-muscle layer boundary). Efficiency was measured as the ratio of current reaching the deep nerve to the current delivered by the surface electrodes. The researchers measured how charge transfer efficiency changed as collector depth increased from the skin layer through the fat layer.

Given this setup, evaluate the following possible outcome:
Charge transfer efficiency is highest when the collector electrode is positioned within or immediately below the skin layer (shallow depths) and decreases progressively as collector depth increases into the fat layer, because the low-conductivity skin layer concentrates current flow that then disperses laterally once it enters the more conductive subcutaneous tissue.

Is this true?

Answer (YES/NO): YES